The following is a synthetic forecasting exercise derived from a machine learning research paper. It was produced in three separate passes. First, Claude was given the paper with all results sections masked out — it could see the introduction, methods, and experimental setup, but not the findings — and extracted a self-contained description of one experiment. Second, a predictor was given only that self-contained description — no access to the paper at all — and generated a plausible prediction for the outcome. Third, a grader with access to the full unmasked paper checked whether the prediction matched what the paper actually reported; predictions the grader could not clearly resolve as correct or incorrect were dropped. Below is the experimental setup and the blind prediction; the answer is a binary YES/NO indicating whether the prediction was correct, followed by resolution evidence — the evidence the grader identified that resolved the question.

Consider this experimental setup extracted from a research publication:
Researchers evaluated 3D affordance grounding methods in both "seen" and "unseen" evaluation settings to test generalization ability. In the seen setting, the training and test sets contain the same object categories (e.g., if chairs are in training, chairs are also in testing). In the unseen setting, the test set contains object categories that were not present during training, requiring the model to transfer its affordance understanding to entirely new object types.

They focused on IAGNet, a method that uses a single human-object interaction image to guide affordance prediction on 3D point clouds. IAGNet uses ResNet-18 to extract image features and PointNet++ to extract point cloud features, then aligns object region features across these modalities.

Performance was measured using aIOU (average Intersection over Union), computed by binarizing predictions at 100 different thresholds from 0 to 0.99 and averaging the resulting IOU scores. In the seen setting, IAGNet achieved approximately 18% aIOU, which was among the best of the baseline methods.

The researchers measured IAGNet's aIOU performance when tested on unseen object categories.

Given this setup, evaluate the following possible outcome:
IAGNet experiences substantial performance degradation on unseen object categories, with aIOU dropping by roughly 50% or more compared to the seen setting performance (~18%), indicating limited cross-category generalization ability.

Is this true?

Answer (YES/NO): YES